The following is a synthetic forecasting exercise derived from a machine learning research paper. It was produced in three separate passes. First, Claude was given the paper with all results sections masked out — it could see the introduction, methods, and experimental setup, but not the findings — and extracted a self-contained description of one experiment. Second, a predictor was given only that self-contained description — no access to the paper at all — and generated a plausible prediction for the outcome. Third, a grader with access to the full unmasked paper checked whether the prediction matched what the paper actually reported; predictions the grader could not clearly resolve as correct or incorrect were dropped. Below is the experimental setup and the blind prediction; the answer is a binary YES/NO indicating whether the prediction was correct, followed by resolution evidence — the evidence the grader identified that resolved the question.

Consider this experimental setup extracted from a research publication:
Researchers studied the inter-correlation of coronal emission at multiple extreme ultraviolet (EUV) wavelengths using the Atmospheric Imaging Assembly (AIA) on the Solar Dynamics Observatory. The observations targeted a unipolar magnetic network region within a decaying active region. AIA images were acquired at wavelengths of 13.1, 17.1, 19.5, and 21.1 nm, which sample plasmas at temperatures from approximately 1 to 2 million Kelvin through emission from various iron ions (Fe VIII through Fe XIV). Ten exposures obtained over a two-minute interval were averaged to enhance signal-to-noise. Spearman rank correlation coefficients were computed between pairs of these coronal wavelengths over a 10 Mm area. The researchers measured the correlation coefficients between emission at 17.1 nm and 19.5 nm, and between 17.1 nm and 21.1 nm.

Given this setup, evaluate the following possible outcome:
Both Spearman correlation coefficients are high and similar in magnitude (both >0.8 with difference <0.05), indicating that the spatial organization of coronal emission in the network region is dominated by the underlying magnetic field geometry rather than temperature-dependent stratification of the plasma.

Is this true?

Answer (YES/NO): YES